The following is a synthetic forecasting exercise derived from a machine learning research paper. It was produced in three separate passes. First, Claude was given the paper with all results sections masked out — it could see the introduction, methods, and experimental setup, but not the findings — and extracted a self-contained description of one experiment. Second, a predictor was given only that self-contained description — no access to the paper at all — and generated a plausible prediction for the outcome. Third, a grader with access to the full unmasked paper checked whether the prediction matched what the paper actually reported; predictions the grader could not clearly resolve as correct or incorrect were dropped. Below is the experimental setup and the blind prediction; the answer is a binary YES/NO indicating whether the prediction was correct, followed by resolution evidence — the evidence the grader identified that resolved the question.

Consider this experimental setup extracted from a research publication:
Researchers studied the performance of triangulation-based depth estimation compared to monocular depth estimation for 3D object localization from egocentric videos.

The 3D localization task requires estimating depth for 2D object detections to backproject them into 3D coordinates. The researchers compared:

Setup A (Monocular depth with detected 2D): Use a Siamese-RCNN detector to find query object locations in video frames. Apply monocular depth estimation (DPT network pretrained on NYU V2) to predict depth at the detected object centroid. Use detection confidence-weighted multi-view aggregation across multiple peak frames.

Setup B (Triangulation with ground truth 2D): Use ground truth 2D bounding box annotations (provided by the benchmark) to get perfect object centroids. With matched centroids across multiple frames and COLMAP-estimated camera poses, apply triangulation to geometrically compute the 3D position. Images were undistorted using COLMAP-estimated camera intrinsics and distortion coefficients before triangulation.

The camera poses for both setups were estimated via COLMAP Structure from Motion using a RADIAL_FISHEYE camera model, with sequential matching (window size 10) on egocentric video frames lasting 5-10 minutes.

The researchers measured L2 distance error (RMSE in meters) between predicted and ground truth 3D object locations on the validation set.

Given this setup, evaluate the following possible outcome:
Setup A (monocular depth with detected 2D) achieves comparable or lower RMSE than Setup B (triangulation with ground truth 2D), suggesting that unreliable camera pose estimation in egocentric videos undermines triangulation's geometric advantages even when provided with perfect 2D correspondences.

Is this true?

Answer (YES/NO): YES